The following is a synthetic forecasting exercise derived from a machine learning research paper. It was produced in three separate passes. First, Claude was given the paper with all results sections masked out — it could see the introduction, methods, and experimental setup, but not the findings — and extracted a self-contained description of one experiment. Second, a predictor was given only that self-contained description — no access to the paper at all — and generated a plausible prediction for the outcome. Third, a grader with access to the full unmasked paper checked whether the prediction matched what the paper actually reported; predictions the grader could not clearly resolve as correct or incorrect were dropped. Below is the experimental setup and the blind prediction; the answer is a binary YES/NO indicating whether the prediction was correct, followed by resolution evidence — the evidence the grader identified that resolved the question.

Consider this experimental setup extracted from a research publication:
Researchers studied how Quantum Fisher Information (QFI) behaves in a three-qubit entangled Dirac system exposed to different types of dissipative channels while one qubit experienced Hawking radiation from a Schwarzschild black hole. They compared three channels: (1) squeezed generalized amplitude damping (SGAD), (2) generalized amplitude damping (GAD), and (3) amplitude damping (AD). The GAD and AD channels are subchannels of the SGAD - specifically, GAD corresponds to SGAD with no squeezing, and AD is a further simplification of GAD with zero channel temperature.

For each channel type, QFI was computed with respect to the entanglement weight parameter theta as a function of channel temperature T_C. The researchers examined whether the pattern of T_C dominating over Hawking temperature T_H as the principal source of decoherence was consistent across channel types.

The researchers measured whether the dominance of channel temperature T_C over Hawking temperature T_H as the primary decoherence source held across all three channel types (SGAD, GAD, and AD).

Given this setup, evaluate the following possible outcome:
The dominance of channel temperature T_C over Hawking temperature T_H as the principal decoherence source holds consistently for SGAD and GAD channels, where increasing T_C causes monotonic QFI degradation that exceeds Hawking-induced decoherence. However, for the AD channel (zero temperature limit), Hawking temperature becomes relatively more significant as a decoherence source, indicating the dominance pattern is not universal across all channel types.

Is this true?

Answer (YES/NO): NO